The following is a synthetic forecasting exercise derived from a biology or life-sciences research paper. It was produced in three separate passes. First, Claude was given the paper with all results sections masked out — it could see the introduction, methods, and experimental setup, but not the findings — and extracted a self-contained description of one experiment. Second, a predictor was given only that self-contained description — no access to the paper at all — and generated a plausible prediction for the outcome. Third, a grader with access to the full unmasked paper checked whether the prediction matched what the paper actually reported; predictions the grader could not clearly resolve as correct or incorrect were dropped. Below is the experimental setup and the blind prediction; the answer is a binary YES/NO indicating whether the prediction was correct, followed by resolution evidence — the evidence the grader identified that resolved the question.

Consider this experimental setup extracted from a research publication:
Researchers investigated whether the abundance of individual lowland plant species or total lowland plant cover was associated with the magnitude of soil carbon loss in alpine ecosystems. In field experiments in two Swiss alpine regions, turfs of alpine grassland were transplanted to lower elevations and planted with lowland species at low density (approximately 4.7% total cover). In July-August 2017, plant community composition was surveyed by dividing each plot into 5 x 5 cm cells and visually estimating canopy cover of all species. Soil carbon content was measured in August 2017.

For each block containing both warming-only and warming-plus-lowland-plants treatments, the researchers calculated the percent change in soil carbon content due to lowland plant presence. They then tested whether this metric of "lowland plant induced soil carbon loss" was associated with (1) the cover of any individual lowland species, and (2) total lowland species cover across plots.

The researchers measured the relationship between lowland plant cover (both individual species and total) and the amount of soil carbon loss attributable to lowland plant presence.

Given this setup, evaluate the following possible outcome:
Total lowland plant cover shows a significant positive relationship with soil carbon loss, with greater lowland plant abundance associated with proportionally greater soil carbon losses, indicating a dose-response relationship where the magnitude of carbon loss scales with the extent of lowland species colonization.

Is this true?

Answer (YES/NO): YES